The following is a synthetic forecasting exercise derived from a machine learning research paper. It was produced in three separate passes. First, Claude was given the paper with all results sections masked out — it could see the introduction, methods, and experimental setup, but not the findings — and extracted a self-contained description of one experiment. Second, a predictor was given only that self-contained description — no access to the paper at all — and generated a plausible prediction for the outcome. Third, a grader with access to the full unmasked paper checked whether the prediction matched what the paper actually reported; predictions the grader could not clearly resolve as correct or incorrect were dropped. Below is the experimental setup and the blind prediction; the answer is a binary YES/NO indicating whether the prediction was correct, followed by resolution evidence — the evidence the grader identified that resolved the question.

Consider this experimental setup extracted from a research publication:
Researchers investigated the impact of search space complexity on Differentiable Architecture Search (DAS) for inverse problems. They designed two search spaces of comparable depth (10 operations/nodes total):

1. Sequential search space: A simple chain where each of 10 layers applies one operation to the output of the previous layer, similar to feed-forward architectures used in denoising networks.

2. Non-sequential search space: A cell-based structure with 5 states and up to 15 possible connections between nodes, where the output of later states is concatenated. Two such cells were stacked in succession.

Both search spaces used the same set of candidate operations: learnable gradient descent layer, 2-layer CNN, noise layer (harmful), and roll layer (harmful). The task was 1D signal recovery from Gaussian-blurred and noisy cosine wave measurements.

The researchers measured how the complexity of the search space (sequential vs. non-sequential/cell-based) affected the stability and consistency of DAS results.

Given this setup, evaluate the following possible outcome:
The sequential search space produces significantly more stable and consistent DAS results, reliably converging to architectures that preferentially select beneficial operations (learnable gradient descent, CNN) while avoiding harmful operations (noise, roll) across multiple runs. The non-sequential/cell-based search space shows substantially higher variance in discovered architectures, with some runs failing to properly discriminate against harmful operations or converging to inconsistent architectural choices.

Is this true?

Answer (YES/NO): NO